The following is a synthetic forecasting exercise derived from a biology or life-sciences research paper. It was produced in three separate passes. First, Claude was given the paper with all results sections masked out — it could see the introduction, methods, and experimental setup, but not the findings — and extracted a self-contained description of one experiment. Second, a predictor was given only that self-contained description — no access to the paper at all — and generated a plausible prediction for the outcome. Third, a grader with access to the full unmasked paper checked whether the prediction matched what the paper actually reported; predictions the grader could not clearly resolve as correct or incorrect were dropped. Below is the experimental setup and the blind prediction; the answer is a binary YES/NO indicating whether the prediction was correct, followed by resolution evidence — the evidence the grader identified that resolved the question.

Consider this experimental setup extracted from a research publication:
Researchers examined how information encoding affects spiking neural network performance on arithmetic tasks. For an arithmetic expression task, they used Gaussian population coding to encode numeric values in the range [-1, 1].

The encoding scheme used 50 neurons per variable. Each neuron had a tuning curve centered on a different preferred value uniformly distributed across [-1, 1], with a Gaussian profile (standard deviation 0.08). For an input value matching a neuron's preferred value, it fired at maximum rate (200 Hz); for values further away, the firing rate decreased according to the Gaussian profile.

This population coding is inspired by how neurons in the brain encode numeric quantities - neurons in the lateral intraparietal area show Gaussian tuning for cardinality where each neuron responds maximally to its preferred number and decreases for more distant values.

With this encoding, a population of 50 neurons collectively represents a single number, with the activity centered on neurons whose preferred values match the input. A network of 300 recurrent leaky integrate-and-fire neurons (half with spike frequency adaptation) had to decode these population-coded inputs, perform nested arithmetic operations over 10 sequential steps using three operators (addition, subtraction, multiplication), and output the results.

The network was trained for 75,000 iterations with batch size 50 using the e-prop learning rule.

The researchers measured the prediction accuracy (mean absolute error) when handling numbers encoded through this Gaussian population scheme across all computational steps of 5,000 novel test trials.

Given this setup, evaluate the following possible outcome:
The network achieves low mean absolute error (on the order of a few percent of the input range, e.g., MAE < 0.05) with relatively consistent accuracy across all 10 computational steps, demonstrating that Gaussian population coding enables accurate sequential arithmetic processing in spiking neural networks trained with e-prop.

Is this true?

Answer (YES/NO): NO